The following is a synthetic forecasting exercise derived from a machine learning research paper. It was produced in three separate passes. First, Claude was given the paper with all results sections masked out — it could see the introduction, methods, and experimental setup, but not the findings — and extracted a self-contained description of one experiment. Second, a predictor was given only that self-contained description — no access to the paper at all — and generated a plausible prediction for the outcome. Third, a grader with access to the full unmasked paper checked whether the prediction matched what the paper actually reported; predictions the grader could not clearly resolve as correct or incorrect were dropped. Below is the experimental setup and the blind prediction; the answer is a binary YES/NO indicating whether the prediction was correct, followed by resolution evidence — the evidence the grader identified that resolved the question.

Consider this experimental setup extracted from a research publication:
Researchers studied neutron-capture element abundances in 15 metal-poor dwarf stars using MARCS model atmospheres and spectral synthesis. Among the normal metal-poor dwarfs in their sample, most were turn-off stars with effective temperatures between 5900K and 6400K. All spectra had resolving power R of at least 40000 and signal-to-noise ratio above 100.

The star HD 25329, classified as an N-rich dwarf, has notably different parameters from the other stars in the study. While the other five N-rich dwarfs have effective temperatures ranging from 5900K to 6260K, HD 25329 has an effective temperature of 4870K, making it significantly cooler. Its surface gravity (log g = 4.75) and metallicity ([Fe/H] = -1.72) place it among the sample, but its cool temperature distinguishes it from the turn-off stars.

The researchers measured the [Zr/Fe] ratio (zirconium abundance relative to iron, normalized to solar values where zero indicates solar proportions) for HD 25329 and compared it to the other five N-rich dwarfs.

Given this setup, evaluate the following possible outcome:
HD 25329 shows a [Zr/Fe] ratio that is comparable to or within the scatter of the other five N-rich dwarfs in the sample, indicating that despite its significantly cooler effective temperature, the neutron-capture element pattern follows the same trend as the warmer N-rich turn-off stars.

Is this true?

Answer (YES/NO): NO